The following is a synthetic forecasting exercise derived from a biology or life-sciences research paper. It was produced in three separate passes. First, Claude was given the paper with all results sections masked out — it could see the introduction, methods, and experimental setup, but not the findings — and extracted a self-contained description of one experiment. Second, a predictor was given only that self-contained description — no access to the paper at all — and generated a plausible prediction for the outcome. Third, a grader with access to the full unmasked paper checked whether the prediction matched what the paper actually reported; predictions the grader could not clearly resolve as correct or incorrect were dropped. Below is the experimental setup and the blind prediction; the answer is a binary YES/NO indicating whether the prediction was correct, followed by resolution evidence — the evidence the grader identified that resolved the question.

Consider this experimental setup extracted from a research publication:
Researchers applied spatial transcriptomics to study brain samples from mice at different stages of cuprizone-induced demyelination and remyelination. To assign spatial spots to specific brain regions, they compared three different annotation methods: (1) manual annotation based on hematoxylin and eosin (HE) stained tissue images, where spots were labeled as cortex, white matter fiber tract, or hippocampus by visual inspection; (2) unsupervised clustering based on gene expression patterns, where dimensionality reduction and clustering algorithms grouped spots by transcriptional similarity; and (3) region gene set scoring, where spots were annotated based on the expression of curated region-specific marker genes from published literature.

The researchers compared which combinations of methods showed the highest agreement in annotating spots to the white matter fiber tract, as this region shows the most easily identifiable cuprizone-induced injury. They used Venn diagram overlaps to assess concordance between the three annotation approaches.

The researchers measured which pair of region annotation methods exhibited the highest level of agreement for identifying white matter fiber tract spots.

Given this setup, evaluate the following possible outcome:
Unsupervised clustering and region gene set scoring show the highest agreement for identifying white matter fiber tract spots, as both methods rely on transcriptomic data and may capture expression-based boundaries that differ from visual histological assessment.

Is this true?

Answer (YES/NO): NO